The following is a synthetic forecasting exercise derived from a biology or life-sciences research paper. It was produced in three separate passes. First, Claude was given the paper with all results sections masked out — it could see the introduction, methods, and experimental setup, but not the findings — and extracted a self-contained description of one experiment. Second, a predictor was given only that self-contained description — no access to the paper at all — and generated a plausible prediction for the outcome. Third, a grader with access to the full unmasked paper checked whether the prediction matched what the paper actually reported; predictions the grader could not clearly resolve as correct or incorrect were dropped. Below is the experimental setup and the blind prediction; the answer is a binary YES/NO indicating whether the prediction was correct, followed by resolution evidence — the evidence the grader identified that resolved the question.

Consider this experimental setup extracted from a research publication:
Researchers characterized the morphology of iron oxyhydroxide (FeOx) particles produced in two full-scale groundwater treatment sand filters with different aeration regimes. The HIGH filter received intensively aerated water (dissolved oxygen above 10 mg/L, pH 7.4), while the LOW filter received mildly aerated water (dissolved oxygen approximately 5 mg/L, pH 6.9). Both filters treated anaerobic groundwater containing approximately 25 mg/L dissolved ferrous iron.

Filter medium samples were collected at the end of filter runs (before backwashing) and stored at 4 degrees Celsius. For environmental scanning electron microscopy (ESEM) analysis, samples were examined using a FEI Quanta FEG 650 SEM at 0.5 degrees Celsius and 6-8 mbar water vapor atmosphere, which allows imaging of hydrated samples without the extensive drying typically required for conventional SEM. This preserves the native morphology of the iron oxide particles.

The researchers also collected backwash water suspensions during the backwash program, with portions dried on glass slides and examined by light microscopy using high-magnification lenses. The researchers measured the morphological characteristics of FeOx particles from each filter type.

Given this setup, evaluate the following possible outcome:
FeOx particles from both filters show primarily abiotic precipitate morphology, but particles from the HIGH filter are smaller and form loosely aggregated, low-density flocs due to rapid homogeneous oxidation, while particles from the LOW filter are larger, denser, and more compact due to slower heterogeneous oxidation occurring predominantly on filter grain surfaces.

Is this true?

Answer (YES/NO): NO